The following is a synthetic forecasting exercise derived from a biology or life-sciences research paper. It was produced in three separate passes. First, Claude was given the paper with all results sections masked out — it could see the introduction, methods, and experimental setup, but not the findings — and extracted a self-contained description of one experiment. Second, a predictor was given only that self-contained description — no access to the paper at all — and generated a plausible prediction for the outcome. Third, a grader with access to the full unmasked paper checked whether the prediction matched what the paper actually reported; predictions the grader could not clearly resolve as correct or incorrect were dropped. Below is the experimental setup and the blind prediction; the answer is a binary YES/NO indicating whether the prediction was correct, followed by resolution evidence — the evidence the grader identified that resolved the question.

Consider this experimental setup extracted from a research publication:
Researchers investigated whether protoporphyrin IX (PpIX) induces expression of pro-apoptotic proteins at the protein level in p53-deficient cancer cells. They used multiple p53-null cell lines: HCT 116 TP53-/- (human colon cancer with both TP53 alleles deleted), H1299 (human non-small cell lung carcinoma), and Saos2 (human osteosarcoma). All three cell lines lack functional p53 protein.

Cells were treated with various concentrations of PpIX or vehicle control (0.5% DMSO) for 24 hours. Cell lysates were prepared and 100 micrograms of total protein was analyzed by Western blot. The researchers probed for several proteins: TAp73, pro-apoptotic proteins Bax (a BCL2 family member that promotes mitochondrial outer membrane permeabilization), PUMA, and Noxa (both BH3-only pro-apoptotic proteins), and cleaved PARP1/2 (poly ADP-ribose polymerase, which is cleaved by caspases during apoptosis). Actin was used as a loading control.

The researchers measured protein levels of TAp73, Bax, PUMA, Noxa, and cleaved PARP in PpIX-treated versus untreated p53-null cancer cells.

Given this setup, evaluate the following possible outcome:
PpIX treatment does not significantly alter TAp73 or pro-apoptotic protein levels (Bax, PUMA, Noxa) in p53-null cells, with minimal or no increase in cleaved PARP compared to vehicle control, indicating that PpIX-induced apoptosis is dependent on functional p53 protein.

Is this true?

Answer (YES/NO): NO